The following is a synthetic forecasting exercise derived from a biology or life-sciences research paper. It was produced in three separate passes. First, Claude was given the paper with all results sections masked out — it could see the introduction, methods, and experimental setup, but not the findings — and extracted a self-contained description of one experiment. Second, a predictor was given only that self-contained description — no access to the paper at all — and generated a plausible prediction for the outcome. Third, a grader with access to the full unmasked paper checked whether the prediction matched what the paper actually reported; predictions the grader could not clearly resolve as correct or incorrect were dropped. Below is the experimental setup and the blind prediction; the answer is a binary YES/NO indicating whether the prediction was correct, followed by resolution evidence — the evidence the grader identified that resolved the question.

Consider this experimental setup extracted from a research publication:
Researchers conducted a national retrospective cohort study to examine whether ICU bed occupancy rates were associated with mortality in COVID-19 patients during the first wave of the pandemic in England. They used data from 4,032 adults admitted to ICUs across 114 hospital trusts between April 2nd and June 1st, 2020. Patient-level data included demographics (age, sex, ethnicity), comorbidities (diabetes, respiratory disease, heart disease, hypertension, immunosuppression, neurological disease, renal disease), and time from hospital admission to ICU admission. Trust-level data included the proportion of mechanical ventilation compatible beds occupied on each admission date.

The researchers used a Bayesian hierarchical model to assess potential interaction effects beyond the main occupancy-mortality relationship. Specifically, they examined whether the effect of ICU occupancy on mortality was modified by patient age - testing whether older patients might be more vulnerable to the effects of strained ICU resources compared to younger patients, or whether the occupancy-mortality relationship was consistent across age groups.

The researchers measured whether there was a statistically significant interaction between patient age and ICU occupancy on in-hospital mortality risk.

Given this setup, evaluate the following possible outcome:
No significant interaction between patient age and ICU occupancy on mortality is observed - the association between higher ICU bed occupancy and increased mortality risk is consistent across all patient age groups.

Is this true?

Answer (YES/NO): YES